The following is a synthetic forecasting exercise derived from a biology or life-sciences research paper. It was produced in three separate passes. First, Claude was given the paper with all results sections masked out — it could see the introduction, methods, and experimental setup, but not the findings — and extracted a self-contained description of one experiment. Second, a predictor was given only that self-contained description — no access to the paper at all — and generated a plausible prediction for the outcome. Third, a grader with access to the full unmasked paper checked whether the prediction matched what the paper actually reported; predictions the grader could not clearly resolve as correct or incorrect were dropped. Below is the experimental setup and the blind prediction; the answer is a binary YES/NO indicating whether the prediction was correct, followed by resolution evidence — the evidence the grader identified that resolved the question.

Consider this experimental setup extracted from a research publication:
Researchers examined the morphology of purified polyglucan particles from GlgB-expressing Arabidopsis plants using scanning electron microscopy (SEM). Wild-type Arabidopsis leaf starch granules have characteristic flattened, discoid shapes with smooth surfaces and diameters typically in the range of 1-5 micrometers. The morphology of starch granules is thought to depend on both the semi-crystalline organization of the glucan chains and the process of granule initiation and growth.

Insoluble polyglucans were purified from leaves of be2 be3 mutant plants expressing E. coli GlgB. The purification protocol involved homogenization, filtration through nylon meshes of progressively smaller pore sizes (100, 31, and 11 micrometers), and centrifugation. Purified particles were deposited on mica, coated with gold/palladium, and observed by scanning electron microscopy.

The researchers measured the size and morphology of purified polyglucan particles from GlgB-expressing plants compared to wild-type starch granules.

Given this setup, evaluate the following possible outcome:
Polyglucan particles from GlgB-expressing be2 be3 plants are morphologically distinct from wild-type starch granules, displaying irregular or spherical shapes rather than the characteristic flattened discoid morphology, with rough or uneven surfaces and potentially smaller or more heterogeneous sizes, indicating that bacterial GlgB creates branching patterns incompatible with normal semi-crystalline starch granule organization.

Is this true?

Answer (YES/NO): YES